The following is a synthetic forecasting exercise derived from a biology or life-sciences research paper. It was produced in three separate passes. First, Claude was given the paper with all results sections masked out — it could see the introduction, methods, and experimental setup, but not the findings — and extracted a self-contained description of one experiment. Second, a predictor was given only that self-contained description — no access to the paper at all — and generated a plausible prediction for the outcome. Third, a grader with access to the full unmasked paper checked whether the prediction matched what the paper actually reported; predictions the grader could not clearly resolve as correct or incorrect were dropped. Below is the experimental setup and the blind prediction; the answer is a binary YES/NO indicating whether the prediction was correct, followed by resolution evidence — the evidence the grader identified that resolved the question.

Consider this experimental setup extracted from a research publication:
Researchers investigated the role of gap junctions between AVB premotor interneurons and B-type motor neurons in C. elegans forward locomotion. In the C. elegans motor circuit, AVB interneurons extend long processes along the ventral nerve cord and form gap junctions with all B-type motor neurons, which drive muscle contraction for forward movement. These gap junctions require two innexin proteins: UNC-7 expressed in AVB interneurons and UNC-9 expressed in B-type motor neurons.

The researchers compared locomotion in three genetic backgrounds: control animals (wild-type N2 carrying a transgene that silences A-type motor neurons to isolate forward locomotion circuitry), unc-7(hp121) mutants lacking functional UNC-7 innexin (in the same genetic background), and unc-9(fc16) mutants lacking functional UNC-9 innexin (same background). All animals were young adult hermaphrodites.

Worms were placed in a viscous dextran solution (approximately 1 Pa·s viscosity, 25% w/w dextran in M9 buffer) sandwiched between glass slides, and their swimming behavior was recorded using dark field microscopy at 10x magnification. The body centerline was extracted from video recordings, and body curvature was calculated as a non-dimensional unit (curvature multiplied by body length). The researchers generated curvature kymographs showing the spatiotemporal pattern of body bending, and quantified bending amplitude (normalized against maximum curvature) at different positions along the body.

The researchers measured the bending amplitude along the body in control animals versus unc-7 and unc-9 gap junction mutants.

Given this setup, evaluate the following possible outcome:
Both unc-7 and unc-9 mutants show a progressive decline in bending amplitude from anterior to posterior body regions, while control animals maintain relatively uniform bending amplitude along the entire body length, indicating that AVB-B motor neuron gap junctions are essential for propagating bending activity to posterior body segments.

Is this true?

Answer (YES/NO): NO